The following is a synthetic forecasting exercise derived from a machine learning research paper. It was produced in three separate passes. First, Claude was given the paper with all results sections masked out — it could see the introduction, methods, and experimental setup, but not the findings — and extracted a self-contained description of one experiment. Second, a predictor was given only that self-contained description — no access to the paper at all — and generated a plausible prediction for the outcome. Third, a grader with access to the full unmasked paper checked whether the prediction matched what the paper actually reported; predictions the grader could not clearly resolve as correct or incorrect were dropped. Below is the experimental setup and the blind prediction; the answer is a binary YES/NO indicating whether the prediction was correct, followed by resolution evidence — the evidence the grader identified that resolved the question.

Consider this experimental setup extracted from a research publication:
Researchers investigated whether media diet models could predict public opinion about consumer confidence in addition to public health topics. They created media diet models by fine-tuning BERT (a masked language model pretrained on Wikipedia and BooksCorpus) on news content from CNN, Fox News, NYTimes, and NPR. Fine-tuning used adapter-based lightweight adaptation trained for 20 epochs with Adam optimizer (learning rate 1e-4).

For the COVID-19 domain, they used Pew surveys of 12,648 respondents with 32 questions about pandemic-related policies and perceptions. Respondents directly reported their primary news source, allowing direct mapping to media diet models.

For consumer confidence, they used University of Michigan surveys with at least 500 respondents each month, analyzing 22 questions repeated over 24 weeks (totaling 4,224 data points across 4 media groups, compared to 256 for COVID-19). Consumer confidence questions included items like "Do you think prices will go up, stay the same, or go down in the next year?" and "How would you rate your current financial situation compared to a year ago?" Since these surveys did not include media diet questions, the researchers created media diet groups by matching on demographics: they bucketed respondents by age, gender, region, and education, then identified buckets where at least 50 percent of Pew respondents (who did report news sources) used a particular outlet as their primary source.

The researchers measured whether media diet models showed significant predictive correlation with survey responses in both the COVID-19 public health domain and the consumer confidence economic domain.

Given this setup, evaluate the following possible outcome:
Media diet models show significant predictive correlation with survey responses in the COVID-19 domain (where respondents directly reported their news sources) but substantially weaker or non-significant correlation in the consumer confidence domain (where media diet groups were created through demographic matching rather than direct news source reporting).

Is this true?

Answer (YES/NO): YES